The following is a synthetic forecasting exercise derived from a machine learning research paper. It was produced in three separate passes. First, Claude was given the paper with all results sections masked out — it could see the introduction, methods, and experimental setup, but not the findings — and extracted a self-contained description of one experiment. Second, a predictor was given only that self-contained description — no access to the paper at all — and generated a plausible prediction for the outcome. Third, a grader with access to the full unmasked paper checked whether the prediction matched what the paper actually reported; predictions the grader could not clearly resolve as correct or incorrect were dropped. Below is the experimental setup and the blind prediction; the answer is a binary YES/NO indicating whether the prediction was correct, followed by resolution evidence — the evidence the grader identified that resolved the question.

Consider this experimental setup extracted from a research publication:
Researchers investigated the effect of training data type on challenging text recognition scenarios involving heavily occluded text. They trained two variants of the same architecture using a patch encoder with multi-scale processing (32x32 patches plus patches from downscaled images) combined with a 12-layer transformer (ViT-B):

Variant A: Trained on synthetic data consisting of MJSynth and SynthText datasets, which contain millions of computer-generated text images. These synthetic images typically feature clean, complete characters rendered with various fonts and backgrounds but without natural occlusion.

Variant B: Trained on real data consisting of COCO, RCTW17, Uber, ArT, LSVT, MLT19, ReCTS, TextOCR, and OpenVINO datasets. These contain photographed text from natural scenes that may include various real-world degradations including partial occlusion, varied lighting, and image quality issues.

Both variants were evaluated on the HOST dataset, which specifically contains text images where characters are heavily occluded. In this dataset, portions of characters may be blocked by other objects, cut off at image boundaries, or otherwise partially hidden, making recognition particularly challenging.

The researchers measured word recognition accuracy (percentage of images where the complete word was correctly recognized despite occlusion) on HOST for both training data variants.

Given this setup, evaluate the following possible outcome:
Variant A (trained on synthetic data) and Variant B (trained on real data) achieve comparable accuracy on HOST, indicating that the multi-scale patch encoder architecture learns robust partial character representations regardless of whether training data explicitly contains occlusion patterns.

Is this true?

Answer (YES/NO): NO